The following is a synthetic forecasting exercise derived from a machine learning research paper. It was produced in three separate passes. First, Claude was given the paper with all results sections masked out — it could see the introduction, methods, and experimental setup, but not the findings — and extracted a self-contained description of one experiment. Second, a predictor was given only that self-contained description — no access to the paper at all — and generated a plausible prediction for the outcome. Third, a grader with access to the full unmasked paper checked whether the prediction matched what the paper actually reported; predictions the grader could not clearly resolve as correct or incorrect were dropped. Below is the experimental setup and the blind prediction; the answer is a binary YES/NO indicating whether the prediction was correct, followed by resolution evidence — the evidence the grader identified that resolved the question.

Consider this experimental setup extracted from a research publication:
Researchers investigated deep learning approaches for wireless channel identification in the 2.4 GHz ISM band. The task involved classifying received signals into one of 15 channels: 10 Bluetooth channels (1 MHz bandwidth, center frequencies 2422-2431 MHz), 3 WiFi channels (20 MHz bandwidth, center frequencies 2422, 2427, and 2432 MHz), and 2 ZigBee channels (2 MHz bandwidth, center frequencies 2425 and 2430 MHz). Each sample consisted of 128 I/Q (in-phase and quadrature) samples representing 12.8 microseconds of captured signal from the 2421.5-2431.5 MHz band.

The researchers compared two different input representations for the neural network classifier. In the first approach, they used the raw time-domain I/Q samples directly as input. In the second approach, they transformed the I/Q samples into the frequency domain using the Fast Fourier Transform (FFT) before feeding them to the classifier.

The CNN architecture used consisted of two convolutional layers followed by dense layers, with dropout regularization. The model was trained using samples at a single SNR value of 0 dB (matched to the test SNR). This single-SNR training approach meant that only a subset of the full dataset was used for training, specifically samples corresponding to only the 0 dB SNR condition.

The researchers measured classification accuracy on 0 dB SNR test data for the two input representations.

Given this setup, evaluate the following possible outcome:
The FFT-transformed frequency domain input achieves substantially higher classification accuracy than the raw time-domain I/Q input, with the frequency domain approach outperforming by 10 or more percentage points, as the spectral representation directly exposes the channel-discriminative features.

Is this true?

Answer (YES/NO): NO